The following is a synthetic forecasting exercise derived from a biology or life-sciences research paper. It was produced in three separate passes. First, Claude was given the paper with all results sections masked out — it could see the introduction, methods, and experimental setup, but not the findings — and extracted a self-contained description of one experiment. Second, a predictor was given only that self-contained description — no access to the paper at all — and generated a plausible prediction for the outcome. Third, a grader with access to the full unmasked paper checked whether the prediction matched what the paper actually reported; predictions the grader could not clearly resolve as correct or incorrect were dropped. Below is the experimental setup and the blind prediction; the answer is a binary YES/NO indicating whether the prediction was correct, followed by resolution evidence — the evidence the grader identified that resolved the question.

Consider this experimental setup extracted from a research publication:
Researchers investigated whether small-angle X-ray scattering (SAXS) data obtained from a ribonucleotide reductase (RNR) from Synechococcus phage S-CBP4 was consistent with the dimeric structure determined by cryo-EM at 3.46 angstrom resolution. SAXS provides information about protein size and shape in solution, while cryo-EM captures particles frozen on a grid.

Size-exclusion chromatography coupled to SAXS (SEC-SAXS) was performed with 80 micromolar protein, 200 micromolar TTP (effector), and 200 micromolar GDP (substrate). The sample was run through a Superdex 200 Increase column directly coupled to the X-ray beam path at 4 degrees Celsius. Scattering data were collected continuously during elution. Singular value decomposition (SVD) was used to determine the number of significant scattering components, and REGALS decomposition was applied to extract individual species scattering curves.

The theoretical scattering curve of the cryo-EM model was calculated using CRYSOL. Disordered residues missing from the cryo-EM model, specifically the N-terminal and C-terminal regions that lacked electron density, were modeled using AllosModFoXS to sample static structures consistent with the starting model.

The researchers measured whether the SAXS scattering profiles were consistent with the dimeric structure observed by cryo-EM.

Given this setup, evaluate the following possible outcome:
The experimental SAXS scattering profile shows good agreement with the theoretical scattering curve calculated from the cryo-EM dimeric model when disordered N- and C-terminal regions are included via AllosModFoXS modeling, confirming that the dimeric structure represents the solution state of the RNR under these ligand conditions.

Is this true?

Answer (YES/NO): YES